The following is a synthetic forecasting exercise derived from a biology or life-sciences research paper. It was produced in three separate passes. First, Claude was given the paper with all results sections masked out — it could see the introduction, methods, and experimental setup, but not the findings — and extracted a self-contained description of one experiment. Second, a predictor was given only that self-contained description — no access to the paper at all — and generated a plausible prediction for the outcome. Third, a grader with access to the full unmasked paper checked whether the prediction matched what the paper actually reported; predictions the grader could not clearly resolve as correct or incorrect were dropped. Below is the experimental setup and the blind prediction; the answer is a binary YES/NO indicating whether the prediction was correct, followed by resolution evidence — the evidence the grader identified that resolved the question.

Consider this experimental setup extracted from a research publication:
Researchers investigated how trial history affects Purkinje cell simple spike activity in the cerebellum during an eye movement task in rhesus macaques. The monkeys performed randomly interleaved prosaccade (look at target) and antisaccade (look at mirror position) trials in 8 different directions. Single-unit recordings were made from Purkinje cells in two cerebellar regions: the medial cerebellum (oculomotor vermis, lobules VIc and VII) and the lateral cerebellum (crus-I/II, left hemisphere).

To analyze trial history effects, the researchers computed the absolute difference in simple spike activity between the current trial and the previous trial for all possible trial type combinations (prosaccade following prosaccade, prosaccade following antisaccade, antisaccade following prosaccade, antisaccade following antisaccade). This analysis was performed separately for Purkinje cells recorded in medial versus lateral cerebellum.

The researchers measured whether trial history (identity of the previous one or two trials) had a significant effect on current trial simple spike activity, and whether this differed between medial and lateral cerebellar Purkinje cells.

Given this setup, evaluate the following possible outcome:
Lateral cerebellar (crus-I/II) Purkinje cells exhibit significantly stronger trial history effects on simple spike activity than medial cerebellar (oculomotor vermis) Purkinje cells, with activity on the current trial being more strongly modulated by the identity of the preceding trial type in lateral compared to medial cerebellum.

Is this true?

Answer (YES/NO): NO